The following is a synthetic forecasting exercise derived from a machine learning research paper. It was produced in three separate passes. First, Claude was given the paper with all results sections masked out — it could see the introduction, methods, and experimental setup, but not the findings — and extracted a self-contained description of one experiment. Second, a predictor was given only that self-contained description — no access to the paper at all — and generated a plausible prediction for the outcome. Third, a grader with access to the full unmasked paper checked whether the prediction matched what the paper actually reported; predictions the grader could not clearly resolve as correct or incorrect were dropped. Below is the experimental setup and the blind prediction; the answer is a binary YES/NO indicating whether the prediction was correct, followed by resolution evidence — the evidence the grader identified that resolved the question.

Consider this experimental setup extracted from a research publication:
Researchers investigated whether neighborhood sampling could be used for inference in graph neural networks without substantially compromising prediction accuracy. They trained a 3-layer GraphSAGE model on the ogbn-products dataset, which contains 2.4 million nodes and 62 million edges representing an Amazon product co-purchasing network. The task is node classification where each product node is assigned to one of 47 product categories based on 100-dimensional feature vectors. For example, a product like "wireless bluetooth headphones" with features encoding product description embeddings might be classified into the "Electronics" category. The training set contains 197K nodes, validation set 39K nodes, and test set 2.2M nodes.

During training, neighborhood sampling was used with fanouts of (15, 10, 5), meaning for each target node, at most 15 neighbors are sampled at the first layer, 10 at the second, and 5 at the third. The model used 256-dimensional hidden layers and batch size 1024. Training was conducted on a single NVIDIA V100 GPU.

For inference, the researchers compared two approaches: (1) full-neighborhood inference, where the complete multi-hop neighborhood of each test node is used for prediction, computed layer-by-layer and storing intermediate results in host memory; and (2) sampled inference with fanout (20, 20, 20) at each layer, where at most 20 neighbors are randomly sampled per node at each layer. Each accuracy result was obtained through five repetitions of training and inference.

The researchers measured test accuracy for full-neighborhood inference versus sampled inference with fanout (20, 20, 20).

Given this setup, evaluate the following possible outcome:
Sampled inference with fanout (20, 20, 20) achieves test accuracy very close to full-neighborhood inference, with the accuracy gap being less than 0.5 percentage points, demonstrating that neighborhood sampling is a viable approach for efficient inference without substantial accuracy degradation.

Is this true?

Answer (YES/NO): YES